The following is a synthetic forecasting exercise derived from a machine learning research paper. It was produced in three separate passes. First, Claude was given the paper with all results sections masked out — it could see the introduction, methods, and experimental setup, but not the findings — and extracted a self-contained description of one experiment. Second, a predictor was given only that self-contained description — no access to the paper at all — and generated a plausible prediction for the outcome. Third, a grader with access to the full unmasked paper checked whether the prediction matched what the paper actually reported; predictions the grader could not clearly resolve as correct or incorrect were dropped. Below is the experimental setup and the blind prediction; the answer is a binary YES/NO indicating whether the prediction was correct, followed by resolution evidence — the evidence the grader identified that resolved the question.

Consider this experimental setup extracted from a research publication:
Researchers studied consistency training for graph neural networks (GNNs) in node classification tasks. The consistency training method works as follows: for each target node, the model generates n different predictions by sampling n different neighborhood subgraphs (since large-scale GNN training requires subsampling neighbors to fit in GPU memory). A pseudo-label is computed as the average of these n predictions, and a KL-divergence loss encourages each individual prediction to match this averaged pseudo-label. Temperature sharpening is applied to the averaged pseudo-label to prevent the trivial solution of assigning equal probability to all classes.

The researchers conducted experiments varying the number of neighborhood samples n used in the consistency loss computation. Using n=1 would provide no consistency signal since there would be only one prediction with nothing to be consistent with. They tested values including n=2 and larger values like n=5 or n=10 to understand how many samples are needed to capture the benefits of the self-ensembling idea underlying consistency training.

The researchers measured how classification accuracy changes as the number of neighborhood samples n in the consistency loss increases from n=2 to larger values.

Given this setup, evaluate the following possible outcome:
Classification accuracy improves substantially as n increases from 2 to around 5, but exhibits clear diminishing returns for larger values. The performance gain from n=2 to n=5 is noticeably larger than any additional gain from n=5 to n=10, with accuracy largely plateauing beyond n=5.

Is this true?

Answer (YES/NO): NO